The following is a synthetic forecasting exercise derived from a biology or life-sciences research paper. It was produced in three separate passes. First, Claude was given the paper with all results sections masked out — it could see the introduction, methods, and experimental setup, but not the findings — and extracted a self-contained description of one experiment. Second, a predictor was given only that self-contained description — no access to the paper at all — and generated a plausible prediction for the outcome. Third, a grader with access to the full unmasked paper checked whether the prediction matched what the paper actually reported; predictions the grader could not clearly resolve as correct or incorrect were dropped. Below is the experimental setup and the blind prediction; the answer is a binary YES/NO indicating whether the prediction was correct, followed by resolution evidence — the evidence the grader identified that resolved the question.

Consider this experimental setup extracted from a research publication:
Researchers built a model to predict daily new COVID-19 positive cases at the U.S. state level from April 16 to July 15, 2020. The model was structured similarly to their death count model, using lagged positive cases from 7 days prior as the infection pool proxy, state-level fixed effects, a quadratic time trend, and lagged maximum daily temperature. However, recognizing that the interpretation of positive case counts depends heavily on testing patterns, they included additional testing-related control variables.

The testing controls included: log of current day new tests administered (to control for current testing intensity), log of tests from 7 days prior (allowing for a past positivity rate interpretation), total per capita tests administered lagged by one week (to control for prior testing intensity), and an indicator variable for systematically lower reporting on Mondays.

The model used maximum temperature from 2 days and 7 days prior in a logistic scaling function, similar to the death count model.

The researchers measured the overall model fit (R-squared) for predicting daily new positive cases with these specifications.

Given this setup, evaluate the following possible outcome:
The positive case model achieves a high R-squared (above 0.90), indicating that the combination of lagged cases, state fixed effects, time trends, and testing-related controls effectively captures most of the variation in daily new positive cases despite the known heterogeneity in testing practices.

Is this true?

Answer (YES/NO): YES